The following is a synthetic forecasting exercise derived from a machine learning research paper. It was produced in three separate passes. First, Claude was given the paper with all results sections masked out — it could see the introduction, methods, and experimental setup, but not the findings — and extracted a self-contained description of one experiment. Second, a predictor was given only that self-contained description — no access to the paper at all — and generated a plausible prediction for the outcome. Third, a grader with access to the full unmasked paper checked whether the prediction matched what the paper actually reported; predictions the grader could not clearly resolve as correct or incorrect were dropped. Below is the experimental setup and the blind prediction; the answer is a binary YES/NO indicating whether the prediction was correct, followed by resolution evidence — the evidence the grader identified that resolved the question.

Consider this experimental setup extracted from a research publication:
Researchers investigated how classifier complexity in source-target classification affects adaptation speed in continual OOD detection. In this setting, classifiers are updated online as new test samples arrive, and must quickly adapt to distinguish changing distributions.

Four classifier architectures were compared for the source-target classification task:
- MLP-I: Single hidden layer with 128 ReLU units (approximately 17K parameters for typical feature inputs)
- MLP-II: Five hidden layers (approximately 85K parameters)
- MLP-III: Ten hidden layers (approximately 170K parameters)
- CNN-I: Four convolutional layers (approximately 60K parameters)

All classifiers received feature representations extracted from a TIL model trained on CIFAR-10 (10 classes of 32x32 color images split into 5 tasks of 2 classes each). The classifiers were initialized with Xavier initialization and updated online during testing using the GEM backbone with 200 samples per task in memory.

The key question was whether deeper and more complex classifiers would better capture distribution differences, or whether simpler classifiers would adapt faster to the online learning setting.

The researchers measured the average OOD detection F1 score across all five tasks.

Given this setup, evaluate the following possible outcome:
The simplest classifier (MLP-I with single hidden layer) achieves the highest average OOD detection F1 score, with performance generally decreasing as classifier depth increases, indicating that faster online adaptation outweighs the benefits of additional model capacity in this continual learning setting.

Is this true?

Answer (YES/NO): YES